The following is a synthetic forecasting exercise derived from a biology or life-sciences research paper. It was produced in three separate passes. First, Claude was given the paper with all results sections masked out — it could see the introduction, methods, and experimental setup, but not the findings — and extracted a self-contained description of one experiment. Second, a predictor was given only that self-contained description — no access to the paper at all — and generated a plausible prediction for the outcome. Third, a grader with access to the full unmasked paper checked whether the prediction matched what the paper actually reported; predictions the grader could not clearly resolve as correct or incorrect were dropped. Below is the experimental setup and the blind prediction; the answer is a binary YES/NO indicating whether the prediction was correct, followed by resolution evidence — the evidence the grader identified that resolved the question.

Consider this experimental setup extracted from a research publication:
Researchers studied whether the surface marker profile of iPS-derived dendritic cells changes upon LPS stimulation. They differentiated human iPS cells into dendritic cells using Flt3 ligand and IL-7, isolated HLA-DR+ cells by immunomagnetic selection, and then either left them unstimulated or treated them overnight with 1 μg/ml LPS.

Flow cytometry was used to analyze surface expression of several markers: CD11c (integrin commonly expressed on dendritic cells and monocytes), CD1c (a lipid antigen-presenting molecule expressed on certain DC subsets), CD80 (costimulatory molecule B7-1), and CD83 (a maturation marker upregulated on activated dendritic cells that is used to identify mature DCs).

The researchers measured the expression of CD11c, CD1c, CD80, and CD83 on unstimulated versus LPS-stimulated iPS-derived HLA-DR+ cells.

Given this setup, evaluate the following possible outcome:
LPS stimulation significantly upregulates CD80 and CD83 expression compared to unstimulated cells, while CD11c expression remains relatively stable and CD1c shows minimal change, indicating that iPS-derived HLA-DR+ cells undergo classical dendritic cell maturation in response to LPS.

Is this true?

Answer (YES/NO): NO